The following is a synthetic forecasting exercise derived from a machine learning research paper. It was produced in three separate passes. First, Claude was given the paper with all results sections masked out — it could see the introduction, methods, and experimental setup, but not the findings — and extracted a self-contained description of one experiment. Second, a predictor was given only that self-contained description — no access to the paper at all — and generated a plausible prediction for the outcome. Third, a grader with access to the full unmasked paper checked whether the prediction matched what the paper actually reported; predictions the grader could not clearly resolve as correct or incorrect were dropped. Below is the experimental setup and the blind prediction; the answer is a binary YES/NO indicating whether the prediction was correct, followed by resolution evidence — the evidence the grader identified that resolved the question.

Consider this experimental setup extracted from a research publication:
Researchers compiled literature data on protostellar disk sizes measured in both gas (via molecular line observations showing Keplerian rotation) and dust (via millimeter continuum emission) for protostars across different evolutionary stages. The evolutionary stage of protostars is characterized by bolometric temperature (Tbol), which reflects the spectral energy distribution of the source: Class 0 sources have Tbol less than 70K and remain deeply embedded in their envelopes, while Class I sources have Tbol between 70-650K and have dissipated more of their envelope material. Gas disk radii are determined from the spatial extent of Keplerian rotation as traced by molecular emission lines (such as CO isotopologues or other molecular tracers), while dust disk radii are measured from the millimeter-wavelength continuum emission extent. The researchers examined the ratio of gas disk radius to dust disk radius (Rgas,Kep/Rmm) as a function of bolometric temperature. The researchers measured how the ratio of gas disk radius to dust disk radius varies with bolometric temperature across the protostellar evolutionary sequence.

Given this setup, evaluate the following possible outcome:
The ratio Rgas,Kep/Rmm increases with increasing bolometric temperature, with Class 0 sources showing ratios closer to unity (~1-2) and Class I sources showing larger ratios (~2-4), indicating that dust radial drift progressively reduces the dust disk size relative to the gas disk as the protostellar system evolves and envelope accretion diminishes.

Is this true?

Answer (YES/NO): YES